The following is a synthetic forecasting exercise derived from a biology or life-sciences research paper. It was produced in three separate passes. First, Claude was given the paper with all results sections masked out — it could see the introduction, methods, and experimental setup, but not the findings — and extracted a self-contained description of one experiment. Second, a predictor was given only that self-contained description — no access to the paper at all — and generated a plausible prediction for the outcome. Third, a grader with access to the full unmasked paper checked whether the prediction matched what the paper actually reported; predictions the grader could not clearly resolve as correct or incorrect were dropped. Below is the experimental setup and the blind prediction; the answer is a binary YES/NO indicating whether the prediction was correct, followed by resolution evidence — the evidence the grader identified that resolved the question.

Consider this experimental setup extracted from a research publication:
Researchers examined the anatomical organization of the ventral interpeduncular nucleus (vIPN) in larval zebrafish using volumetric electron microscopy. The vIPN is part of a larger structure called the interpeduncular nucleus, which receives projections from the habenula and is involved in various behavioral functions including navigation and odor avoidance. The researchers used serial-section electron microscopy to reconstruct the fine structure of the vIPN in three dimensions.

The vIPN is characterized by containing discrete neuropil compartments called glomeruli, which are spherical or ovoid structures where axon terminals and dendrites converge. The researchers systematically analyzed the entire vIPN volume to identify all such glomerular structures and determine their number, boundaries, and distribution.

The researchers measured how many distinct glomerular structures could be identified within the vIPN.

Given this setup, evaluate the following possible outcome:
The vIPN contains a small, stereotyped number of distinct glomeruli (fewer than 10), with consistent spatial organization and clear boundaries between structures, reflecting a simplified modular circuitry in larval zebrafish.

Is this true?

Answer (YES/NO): YES